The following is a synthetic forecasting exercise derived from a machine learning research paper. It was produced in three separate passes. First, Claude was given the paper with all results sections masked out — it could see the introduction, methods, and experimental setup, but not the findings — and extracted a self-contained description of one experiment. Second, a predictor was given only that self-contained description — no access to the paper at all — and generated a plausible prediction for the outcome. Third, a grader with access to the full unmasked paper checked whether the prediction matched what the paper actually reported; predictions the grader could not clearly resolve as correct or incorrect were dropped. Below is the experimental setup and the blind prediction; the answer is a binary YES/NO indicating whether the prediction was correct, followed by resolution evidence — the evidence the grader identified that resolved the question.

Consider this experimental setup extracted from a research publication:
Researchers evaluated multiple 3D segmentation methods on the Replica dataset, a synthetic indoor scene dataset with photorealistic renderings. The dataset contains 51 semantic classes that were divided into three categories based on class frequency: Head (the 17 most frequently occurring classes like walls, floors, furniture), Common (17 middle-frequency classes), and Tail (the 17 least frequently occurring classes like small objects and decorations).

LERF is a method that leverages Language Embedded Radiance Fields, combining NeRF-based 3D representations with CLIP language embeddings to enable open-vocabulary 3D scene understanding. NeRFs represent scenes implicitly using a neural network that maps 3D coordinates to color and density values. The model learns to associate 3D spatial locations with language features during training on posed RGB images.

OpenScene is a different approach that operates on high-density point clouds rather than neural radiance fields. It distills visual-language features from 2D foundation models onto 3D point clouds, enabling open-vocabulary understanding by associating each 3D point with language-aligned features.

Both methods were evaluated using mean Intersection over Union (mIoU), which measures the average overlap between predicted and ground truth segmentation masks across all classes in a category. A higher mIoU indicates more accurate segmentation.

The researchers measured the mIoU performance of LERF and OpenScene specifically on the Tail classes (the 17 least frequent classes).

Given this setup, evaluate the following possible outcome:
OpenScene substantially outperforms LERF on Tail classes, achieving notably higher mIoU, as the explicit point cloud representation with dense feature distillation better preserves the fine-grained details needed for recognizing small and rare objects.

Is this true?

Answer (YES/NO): NO